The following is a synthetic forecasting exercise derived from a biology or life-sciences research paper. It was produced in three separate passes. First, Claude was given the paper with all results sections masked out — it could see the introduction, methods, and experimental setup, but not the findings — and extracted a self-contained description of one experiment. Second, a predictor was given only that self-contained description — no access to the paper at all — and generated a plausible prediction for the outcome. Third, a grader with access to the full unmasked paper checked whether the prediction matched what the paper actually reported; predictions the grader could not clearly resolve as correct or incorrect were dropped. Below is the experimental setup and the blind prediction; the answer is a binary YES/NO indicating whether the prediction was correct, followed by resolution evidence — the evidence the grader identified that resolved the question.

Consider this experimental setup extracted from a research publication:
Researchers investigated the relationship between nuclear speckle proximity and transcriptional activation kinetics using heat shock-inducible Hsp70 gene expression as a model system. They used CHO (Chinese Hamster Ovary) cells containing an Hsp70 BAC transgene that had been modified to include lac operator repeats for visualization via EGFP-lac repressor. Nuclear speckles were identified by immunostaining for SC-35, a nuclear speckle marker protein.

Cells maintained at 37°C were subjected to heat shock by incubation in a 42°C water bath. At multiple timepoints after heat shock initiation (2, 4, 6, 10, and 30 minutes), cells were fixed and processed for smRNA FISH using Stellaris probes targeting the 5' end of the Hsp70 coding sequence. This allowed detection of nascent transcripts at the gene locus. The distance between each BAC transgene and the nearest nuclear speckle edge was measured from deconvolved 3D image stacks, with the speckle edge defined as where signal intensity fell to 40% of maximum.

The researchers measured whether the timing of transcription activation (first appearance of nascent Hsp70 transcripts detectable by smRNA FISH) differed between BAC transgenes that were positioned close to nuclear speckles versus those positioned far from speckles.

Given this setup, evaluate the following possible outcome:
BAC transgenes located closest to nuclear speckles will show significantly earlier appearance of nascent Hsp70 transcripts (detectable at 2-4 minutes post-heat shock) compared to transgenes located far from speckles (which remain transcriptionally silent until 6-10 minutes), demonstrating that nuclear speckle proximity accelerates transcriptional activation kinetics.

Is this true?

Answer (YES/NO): NO